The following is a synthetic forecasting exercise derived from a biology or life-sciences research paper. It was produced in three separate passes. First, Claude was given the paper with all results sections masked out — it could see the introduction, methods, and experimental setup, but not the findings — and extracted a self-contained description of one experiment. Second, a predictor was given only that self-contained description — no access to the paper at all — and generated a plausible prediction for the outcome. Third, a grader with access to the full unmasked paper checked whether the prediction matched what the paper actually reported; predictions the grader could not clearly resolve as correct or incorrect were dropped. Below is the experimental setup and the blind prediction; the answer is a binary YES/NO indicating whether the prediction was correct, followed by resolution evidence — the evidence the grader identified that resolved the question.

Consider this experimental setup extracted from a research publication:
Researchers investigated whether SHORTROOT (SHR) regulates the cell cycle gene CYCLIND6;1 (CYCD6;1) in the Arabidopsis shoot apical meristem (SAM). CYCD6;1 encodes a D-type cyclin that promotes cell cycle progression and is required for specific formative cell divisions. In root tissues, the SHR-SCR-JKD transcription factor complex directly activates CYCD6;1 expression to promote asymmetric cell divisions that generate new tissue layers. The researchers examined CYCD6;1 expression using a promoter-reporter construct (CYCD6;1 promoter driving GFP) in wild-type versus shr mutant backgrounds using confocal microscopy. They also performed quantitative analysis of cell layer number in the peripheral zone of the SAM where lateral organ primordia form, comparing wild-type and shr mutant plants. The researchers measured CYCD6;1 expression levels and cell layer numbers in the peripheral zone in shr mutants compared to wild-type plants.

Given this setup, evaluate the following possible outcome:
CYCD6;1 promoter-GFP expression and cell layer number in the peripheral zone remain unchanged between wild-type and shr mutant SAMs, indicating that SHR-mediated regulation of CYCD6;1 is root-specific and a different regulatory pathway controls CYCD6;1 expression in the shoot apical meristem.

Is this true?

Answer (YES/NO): NO